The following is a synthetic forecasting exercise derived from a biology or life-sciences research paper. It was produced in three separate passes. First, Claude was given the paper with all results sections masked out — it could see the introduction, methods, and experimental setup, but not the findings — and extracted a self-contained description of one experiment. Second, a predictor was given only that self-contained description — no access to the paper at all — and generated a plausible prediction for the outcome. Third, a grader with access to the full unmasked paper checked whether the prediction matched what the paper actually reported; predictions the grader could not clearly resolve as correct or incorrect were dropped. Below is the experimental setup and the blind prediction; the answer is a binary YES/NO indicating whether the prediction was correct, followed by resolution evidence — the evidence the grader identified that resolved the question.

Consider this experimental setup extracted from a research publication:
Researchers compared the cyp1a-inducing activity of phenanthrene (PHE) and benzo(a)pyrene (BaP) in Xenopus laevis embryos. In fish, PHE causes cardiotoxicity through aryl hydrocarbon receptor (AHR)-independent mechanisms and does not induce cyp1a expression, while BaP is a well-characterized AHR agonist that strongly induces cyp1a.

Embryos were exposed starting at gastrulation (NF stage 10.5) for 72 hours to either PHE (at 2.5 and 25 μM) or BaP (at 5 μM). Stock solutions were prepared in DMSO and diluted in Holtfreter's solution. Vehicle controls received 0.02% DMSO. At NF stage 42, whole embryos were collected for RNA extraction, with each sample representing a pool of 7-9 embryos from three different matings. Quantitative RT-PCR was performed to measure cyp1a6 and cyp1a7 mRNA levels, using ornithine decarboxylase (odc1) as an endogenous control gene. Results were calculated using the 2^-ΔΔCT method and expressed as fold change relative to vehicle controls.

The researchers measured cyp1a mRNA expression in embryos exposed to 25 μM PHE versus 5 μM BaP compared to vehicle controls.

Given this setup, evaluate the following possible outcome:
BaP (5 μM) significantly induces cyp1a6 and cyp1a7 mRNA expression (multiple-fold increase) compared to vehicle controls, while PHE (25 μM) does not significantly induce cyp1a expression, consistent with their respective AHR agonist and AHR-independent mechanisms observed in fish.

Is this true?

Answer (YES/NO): NO